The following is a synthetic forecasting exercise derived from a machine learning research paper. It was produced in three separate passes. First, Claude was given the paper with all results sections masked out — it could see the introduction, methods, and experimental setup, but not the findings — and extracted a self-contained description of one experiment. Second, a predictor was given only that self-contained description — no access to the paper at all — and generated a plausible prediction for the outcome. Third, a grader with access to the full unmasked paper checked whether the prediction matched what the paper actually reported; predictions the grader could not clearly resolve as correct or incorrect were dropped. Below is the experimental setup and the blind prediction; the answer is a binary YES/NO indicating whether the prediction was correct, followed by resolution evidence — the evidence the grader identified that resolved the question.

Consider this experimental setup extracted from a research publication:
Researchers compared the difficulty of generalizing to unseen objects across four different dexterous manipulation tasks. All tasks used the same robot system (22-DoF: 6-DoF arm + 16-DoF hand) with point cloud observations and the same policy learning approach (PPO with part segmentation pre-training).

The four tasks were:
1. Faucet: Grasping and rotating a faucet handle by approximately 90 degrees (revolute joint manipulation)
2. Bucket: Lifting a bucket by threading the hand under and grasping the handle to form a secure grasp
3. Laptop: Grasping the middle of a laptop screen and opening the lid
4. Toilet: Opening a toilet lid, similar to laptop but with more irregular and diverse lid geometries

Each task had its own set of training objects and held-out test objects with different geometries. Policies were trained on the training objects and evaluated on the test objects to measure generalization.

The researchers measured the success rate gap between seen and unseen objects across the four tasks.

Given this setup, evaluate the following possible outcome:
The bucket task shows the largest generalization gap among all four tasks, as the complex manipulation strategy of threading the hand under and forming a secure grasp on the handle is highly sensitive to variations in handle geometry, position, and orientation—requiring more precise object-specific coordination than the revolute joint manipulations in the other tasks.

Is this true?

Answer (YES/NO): NO